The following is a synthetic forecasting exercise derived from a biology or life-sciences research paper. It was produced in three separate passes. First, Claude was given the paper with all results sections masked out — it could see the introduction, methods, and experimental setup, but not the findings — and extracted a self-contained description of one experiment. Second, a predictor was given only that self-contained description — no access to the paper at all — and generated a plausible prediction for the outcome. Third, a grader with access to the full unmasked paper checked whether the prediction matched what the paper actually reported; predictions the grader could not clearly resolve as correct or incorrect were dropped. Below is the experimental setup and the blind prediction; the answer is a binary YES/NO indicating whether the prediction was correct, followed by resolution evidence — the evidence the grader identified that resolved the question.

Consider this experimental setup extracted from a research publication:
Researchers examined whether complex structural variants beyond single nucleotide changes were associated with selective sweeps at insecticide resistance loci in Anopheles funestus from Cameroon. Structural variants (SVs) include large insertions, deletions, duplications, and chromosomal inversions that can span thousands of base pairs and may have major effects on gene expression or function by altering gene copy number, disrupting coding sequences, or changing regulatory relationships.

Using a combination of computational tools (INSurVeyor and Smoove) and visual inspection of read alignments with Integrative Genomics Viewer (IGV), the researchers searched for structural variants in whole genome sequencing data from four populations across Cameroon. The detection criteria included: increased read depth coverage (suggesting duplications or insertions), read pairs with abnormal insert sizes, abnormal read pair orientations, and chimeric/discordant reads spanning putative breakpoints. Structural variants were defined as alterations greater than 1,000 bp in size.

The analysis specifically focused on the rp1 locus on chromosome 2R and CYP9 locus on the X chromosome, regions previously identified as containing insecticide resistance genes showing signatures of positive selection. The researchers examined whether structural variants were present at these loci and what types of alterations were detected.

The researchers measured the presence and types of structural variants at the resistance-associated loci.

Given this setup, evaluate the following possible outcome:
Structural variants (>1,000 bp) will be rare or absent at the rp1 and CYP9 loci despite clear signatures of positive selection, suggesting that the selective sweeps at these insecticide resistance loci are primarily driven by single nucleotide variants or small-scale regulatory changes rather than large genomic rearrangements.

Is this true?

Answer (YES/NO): NO